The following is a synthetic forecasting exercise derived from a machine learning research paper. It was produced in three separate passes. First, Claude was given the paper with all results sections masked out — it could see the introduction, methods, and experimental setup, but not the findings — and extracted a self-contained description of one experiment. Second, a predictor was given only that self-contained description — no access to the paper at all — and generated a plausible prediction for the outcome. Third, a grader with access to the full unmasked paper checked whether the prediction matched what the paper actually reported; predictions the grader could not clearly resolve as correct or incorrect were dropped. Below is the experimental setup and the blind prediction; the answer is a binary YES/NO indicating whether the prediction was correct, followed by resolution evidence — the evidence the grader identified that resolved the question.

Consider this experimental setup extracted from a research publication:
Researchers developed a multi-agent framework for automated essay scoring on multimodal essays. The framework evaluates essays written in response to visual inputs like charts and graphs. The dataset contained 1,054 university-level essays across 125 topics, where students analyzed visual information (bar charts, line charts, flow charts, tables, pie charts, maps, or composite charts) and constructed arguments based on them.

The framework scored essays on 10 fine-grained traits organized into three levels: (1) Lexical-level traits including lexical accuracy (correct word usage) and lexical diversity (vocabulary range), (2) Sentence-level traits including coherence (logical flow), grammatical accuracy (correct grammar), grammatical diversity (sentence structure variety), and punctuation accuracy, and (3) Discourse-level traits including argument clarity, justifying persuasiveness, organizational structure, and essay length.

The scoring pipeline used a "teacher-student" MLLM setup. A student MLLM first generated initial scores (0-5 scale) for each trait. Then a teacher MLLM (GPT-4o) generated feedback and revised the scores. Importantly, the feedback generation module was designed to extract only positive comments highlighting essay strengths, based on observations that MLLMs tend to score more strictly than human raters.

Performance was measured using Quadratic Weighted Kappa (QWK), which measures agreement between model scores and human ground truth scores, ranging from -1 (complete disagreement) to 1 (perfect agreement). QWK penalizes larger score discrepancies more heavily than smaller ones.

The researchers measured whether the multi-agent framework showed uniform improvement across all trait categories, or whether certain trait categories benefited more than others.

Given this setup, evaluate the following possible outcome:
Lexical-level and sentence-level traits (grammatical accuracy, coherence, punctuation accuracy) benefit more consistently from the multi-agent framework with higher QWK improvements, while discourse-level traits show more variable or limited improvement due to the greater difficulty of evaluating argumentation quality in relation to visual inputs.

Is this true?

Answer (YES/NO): NO